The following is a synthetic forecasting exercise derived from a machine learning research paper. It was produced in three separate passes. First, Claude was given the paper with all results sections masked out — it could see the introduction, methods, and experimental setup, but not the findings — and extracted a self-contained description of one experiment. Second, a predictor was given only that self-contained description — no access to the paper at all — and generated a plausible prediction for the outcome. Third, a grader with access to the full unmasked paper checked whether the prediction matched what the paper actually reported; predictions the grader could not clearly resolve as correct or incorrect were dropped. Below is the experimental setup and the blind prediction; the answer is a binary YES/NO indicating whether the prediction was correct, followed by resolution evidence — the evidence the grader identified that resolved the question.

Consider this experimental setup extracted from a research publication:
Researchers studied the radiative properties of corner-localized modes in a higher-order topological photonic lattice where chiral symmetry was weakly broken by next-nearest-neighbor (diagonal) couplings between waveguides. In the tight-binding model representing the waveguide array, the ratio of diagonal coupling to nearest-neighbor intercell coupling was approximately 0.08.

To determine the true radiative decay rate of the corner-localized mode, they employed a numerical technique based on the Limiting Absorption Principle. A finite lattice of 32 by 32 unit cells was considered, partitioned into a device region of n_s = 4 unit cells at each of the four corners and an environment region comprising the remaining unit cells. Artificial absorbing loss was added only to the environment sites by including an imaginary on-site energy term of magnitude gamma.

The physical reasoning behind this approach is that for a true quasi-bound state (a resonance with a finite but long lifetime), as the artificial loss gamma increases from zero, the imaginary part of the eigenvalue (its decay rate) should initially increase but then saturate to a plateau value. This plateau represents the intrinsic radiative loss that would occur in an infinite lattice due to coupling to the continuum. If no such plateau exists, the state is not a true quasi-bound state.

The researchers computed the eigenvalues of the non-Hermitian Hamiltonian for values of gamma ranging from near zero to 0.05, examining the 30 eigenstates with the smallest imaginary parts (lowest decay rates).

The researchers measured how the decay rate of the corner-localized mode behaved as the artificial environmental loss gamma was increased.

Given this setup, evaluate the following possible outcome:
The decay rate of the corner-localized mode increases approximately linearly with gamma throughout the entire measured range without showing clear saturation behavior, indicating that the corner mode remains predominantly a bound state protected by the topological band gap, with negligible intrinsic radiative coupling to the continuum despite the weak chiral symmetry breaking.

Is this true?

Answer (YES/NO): NO